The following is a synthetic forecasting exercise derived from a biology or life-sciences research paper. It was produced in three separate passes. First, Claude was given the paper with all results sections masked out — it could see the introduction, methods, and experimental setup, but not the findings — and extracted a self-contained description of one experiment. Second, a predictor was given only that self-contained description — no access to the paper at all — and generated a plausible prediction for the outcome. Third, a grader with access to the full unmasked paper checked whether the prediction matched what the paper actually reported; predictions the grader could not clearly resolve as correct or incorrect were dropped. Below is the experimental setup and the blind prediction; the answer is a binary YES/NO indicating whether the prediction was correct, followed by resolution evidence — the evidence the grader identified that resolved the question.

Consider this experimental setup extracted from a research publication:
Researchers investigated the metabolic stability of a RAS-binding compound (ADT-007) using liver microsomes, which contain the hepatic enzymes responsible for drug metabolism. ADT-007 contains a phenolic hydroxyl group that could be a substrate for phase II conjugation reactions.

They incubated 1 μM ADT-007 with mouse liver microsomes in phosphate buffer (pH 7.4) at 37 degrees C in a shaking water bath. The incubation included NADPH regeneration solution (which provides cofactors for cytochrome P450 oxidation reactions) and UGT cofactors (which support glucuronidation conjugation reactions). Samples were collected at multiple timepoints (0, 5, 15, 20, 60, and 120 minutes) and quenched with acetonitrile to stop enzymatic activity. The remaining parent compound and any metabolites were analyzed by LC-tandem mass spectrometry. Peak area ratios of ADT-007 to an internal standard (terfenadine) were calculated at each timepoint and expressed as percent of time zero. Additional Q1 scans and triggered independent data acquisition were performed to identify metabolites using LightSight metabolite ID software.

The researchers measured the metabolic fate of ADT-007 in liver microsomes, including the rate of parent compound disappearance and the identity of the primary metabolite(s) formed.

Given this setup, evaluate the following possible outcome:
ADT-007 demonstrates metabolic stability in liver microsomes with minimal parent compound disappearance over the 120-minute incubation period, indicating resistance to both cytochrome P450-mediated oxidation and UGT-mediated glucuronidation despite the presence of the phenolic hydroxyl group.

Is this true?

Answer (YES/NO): NO